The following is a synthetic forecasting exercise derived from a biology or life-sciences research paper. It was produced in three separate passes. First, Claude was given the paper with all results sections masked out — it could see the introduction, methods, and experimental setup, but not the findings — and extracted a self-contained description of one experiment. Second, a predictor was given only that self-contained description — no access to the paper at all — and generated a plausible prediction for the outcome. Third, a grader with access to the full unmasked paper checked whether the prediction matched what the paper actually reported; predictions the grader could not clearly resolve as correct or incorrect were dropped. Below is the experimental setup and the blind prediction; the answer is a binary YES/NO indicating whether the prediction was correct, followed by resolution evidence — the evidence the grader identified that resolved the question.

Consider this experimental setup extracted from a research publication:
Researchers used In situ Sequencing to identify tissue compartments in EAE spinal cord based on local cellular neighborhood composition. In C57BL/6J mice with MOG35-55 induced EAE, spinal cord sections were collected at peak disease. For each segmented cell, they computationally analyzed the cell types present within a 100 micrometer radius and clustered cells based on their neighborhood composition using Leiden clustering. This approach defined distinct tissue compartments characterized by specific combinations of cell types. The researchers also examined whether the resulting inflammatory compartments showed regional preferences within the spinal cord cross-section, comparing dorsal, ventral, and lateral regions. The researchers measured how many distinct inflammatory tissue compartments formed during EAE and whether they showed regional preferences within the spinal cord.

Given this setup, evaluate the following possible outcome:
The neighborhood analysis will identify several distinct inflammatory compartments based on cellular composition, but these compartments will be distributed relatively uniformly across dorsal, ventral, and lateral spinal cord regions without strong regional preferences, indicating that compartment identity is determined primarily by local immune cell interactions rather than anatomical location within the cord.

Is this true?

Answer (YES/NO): NO